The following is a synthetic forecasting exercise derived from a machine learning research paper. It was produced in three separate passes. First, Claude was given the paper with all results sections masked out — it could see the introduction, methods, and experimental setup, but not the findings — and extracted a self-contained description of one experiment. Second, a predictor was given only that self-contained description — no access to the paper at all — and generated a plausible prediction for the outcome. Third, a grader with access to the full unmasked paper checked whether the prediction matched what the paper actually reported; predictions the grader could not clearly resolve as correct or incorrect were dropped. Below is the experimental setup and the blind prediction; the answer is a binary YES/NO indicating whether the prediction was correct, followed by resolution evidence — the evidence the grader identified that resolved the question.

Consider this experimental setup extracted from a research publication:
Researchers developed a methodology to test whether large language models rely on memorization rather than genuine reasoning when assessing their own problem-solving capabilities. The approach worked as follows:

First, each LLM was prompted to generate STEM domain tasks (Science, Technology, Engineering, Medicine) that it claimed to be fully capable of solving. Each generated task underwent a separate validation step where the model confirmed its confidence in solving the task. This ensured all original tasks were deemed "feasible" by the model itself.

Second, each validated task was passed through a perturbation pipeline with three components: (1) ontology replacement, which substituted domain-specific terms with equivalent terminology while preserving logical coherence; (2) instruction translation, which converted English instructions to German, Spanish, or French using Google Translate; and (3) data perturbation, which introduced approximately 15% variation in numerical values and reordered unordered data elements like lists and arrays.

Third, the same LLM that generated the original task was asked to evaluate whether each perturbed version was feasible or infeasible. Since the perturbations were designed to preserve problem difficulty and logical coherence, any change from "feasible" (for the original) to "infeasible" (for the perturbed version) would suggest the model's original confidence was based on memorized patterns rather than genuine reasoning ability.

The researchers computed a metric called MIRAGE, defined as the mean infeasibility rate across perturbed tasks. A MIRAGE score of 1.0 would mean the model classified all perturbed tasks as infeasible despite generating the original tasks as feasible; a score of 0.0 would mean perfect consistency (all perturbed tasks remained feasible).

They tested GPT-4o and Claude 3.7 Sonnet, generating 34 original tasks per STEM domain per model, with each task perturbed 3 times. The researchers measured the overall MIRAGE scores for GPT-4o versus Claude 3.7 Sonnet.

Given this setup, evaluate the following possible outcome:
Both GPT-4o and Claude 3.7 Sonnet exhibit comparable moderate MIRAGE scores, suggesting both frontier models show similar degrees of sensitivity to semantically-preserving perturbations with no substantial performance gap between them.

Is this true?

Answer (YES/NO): NO